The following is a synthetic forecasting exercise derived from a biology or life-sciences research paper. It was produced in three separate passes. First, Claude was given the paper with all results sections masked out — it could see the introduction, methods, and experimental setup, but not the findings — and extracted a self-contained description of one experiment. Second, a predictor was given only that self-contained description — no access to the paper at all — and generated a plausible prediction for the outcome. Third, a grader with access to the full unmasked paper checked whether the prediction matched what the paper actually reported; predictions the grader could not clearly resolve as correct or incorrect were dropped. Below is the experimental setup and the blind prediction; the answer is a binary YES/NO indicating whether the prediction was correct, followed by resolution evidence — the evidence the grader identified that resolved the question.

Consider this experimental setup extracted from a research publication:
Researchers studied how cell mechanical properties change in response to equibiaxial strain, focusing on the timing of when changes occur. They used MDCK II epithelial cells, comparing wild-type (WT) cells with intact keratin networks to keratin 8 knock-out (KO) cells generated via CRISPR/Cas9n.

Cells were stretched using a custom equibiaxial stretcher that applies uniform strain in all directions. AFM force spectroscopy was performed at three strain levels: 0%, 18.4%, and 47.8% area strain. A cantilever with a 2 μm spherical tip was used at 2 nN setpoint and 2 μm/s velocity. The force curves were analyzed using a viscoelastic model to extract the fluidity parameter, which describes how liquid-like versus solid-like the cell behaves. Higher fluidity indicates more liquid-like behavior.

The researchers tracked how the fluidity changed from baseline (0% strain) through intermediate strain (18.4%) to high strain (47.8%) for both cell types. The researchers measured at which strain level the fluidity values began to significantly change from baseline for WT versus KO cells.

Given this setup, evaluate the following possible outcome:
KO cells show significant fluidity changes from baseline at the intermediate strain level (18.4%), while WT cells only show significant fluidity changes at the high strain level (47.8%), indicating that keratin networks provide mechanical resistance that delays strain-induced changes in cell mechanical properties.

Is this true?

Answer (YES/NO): YES